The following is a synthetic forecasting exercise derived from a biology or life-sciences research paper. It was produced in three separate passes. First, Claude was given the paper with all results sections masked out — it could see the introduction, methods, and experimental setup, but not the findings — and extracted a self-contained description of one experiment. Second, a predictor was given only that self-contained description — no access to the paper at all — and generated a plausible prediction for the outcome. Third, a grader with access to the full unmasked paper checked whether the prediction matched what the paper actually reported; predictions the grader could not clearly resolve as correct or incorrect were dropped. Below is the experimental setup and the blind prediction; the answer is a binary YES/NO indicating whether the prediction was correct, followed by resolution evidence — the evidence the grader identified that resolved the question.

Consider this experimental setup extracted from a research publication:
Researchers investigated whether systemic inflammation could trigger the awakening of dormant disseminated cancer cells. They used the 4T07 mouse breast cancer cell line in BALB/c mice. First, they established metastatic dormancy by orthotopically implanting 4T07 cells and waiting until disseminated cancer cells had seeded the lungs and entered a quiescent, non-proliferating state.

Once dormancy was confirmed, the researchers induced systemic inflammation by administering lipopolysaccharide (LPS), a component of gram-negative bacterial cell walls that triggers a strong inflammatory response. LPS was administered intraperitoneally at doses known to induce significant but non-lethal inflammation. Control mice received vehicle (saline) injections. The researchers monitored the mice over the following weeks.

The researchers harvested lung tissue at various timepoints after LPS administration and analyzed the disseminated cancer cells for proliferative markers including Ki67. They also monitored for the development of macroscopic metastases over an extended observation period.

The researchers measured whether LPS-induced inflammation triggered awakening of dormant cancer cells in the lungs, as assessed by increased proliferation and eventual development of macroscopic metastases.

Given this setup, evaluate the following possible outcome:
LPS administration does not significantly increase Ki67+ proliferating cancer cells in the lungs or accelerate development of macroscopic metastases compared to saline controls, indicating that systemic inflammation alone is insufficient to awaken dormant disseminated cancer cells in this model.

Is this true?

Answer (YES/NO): NO